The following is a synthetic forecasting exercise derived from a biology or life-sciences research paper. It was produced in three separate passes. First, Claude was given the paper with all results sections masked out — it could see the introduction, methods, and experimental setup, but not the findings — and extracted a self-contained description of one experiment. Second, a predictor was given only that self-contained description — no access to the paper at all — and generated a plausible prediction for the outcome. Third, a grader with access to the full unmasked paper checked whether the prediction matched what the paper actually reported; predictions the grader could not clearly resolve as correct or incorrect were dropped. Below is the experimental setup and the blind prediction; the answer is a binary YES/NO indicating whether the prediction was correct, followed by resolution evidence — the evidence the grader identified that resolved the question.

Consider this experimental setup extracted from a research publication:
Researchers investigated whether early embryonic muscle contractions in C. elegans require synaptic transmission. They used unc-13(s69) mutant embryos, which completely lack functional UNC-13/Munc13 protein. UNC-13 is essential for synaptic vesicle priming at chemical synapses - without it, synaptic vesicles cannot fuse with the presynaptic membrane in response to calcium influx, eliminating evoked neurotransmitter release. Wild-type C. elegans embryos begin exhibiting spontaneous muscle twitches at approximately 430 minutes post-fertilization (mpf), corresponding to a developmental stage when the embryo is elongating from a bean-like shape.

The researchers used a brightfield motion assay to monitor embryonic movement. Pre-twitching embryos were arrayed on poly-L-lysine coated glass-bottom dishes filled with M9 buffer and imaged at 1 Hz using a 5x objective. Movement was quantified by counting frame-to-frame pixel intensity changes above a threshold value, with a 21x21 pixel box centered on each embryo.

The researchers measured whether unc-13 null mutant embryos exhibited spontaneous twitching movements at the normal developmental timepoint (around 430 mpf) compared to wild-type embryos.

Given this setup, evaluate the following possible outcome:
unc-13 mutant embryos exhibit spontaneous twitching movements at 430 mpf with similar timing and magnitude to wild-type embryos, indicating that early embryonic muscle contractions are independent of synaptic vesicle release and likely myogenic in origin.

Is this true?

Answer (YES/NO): NO